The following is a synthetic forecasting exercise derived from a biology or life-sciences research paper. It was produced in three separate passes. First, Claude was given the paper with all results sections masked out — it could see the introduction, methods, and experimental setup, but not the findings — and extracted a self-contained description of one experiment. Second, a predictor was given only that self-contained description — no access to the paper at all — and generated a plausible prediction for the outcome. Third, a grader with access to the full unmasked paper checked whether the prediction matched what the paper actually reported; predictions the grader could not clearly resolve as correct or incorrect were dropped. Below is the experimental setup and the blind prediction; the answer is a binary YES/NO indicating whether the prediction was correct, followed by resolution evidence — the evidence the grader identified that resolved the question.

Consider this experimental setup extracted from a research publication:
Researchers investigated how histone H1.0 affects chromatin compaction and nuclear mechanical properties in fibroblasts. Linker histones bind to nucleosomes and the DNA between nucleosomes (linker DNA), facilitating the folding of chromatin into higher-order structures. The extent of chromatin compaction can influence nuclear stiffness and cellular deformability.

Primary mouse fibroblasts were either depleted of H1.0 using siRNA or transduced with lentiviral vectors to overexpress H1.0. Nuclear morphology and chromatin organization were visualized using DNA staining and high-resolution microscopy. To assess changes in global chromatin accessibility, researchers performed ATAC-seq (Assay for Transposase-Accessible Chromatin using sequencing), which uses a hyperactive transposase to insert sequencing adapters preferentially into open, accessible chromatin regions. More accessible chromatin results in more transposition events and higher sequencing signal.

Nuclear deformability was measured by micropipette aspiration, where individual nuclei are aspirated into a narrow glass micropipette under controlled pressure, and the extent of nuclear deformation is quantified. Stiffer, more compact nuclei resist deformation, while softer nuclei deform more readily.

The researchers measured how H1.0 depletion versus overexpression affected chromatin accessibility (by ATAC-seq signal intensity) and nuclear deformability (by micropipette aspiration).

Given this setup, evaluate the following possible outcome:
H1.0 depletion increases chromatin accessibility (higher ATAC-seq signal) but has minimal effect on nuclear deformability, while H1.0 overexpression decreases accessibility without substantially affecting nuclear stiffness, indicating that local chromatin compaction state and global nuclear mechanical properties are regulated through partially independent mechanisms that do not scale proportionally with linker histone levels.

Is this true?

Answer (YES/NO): NO